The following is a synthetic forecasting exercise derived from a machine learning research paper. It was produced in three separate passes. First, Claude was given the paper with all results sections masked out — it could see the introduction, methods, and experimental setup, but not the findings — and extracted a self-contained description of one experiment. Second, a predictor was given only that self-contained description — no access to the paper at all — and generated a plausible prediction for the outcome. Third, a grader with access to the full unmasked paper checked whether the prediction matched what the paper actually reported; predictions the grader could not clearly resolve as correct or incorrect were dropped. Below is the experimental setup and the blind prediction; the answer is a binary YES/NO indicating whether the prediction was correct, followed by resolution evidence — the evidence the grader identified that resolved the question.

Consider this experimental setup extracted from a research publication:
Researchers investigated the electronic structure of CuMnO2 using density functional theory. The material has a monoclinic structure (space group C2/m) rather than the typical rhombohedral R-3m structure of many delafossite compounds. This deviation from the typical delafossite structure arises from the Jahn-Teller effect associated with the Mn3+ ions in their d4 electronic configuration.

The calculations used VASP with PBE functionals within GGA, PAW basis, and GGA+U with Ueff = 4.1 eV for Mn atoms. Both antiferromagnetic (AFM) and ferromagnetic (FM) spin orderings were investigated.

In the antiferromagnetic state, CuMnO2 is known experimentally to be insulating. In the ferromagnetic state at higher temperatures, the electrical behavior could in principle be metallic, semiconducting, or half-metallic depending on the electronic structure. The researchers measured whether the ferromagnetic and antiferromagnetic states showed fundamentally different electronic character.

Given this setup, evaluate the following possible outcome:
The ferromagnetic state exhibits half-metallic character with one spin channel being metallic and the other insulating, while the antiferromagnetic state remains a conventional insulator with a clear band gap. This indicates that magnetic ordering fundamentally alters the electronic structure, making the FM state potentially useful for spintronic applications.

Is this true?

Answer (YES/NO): YES